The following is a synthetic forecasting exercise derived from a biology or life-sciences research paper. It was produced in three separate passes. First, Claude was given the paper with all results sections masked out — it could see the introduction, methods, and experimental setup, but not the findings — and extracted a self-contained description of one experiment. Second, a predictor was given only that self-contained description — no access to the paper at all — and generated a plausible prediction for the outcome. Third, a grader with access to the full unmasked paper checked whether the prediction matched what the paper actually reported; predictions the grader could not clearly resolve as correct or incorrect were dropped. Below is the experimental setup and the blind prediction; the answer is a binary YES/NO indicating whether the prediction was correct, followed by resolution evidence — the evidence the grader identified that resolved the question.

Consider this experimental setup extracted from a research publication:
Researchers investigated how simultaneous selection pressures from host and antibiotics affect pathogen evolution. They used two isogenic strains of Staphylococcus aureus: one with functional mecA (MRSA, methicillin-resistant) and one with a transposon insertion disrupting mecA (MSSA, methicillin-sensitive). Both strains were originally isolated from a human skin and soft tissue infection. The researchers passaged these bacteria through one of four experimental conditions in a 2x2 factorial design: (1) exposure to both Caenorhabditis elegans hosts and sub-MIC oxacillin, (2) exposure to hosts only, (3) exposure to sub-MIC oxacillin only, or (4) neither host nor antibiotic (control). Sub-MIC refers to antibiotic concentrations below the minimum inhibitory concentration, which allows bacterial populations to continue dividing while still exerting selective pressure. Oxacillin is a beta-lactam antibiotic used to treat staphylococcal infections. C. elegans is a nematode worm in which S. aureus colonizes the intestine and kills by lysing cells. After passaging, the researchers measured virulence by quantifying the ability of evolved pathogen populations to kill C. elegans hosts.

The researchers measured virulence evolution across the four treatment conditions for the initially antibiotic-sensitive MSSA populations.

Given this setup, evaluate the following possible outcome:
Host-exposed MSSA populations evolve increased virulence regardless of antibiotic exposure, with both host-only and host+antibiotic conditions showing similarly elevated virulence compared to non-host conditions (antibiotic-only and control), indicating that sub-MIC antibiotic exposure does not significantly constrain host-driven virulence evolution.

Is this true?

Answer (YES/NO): NO